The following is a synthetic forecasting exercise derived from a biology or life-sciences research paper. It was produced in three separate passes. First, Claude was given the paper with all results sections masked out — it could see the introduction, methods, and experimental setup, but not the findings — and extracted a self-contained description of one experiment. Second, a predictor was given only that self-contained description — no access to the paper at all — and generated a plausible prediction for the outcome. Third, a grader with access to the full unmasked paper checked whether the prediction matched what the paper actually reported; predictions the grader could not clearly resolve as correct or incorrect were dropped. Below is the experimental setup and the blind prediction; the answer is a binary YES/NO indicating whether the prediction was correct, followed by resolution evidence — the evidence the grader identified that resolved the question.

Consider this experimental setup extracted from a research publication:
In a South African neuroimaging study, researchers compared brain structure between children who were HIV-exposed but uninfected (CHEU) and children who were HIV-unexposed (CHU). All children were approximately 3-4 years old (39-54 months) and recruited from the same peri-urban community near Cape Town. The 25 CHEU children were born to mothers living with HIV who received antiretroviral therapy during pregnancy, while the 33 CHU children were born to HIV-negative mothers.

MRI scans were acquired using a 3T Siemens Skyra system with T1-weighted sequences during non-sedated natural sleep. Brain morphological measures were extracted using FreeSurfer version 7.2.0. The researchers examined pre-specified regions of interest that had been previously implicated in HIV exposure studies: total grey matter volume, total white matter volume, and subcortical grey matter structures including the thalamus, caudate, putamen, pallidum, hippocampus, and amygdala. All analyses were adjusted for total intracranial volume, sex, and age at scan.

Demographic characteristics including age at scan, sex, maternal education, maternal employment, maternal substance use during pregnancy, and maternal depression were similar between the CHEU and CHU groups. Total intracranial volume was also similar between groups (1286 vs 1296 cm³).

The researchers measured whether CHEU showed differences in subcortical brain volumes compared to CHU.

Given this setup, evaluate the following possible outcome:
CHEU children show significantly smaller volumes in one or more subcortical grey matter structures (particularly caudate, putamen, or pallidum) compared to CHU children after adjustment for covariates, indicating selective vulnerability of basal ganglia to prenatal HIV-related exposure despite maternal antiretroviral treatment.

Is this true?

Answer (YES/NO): NO